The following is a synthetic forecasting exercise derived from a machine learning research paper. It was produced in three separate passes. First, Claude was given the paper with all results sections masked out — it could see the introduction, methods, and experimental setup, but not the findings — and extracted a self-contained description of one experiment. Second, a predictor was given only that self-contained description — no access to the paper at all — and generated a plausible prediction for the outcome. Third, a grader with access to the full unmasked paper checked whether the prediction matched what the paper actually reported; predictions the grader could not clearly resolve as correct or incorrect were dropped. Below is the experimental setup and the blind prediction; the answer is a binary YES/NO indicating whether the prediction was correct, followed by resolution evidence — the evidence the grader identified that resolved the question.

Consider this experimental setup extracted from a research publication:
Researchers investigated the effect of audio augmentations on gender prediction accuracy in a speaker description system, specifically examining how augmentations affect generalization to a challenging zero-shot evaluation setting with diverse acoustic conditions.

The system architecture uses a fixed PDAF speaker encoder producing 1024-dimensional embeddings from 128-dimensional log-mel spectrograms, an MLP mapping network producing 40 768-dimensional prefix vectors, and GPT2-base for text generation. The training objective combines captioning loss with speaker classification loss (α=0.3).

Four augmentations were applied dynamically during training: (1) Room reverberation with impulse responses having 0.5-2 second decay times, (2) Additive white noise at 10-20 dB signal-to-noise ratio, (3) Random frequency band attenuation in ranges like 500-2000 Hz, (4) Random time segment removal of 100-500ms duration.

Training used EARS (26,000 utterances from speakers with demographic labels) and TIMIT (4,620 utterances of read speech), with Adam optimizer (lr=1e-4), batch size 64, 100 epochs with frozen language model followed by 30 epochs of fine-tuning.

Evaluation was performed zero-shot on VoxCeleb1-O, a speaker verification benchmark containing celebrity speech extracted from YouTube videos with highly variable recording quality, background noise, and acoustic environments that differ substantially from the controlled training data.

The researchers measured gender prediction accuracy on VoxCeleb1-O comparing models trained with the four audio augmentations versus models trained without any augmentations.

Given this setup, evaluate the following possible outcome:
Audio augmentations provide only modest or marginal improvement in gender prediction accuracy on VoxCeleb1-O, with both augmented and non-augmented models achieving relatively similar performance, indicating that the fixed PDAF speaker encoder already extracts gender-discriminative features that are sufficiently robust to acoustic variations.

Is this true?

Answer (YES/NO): YES